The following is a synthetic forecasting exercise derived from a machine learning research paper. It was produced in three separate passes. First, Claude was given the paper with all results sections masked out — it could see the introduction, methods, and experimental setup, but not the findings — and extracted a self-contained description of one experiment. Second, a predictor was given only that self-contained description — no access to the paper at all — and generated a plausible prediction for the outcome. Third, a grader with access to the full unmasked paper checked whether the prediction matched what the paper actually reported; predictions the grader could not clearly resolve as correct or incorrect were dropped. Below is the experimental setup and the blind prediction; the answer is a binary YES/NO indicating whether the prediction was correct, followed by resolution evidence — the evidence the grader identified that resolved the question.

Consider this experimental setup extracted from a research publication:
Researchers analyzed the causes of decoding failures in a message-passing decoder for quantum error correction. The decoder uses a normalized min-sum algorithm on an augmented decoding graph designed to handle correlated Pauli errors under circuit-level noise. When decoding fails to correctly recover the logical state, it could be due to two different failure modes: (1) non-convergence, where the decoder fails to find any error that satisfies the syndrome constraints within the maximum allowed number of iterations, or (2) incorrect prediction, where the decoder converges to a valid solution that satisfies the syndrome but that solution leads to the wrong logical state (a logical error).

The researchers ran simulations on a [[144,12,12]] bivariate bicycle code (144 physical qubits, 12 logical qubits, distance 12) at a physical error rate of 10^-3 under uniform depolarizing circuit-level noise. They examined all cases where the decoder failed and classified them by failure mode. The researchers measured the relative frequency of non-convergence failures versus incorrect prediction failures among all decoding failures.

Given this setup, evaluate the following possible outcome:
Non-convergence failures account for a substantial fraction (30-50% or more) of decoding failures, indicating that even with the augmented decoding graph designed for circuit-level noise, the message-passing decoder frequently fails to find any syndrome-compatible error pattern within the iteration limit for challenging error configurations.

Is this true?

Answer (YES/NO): YES